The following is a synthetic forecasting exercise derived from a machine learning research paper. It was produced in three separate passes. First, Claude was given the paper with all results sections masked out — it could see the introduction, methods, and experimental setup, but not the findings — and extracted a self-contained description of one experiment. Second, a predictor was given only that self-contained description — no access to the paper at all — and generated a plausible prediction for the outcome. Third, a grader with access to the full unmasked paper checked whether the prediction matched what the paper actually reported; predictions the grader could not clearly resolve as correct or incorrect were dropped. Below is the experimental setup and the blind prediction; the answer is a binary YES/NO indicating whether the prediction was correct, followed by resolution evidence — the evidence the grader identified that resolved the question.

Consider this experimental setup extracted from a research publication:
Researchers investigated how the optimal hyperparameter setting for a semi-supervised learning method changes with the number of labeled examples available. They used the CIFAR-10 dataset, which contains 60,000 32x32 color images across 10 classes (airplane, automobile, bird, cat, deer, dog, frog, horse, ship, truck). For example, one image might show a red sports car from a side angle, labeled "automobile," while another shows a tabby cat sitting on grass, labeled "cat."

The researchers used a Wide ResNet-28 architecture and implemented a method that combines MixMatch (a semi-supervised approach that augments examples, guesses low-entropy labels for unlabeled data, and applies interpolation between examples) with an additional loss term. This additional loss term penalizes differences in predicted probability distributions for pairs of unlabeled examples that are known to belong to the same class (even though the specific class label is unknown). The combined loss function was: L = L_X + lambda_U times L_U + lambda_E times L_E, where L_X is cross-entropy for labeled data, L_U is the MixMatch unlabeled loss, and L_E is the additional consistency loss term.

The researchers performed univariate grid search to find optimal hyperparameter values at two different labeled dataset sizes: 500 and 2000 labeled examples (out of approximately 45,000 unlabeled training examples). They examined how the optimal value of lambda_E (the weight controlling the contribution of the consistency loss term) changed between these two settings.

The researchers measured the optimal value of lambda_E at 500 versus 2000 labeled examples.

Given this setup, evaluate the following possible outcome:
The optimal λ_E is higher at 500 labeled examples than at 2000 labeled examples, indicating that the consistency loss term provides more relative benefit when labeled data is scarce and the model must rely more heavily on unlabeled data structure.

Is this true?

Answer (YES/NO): NO